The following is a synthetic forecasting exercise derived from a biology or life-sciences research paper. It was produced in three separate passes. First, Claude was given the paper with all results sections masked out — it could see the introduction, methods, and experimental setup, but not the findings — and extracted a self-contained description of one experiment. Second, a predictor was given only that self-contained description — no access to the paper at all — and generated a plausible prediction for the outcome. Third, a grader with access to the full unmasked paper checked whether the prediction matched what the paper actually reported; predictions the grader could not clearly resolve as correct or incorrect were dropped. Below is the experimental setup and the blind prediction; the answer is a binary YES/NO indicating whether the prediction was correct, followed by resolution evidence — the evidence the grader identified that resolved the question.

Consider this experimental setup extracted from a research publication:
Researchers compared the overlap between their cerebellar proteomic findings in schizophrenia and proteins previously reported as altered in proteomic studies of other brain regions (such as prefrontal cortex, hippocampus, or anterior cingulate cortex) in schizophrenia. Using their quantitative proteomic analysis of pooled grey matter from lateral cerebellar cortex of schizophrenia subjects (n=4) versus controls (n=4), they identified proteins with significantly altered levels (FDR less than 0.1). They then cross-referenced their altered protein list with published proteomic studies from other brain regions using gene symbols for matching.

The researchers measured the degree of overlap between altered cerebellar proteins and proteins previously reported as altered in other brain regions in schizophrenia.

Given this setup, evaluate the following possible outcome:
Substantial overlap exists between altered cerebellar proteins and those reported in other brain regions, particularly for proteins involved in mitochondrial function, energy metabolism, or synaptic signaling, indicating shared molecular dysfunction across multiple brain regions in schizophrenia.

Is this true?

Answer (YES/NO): NO